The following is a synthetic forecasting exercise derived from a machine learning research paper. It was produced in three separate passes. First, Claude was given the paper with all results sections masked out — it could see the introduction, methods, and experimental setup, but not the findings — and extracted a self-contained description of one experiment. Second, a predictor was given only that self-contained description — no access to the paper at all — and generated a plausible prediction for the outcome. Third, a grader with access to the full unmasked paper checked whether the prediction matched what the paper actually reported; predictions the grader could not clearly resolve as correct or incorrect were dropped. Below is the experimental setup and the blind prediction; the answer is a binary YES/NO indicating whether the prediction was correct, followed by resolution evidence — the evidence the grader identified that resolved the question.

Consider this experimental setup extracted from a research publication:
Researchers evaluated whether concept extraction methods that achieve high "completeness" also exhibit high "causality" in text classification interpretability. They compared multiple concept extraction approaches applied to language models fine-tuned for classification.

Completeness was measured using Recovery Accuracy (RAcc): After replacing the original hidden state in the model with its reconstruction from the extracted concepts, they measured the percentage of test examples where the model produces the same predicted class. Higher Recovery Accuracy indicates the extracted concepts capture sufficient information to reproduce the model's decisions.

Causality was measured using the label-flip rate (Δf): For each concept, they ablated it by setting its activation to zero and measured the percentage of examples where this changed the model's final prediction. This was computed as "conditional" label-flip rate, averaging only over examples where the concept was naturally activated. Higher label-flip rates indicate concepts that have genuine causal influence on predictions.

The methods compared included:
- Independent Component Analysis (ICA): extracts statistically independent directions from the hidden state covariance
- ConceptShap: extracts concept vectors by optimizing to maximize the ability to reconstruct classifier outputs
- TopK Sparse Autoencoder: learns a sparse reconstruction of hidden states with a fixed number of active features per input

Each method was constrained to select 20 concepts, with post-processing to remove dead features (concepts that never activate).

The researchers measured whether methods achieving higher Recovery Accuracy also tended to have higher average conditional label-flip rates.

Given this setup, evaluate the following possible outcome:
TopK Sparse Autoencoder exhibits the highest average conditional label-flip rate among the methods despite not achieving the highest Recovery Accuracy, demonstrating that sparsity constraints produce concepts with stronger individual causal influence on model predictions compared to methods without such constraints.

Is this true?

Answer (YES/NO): NO